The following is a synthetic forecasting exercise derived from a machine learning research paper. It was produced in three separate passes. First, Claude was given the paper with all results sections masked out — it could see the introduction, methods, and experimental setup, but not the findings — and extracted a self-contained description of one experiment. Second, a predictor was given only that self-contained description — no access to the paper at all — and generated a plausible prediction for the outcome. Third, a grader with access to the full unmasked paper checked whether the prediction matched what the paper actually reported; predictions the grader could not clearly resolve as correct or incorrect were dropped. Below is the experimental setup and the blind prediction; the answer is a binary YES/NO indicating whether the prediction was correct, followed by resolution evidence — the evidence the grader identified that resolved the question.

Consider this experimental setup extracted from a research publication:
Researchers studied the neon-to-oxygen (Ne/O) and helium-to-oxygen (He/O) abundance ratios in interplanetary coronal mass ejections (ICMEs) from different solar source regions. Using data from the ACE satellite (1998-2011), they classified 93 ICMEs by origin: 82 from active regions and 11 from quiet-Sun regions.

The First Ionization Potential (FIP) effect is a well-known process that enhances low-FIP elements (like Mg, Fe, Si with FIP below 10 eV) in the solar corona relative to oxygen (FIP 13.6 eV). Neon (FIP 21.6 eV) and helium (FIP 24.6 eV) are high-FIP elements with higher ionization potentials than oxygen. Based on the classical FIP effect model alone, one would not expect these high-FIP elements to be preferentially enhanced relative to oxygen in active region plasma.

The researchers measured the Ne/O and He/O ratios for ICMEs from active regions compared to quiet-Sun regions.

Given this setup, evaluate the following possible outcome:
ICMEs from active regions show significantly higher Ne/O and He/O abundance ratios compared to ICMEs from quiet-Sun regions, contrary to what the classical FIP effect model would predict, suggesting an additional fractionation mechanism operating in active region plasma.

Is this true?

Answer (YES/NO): YES